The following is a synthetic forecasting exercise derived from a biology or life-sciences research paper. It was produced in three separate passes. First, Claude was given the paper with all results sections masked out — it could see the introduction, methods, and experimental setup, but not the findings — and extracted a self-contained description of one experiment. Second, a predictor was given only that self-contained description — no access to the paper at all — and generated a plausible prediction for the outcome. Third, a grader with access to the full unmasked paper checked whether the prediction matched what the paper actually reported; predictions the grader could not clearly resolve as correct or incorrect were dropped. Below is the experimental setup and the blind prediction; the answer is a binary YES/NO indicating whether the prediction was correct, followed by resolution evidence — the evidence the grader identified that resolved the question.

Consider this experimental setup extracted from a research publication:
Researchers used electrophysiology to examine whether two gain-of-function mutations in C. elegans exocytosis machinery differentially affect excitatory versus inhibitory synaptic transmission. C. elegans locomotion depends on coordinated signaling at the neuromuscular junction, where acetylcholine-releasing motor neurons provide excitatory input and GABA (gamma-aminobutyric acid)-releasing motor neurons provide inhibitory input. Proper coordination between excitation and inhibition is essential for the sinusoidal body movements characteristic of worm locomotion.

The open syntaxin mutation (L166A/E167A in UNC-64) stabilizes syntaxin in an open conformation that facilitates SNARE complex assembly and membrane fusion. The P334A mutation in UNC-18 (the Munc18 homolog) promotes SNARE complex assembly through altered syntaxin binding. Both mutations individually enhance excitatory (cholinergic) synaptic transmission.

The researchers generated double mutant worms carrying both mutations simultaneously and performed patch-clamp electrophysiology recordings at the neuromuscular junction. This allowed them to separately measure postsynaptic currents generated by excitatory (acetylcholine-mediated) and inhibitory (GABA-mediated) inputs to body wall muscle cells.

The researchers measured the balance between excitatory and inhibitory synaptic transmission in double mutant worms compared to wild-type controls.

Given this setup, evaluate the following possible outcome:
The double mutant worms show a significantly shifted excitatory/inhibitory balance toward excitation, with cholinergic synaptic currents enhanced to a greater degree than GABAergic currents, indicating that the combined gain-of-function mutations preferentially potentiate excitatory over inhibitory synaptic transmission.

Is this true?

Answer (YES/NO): NO